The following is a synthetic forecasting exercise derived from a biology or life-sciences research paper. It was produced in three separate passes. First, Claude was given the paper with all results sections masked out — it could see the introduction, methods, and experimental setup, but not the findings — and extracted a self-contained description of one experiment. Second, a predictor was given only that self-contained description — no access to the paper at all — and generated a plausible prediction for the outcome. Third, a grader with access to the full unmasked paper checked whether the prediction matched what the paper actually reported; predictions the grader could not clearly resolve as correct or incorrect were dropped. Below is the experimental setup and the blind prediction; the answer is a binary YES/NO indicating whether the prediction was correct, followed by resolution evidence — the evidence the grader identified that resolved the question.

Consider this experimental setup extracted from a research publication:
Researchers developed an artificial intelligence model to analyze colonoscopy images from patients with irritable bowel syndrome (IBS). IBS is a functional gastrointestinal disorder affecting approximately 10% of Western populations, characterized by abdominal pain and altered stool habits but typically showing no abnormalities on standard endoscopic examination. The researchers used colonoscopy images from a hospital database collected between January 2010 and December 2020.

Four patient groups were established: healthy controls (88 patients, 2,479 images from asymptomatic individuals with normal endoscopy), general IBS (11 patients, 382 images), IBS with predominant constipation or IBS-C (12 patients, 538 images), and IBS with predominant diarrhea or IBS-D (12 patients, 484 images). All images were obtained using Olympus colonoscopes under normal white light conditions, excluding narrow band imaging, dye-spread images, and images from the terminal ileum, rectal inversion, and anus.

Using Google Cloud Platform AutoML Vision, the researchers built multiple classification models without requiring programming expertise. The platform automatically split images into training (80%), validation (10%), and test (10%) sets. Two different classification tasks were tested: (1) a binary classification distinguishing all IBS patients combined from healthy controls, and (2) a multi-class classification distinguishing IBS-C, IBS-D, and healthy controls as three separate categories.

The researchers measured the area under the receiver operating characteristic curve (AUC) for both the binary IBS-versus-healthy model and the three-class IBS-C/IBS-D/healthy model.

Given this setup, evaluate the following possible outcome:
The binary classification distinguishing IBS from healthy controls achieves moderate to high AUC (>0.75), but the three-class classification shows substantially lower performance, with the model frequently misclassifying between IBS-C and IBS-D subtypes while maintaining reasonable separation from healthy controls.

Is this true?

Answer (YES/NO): YES